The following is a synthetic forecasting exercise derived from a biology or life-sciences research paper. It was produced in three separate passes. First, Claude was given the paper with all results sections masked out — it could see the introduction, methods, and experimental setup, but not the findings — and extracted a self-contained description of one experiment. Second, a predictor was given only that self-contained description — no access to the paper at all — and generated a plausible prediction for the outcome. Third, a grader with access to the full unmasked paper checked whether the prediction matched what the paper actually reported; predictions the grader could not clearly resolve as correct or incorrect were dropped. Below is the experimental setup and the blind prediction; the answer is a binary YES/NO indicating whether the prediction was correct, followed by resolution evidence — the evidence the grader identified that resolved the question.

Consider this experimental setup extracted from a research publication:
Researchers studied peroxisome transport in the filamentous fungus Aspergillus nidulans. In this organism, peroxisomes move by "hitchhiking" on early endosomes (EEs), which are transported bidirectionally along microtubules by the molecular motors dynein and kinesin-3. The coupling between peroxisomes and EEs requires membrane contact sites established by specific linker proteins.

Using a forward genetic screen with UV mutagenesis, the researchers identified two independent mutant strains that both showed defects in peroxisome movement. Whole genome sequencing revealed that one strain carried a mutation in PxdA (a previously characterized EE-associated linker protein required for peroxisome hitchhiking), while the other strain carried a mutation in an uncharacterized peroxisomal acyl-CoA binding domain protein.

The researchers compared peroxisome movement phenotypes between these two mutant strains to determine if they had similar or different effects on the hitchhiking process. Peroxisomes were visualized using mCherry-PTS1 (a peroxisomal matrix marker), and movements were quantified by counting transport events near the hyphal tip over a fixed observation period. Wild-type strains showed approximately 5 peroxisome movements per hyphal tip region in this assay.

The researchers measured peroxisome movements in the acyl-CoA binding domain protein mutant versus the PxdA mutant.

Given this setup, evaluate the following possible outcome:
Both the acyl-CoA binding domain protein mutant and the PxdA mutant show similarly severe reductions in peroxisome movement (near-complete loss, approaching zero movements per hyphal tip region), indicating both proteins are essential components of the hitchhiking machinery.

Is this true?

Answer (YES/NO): YES